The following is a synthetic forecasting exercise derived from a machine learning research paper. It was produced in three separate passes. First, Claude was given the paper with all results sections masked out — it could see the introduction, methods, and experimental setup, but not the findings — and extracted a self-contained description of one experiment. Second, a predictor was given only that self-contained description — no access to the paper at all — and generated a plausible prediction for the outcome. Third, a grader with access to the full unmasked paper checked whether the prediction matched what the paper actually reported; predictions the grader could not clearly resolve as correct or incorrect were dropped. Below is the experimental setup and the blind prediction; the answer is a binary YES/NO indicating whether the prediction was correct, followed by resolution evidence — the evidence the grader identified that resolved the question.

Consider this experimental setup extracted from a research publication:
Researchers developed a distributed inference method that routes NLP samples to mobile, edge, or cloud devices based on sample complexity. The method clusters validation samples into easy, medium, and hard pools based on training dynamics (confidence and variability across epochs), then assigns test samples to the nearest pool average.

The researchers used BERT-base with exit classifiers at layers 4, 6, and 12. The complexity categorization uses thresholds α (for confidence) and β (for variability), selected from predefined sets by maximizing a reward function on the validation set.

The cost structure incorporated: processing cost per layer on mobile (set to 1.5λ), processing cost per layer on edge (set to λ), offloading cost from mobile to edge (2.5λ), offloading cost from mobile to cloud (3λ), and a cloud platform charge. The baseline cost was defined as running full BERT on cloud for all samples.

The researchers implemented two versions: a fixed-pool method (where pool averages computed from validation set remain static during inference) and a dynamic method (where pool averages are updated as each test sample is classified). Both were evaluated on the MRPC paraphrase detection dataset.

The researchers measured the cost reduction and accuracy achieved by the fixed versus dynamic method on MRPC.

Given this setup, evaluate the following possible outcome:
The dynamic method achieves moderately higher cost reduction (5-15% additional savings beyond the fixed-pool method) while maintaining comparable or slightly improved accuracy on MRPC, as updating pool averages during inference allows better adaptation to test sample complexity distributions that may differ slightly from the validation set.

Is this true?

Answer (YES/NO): NO